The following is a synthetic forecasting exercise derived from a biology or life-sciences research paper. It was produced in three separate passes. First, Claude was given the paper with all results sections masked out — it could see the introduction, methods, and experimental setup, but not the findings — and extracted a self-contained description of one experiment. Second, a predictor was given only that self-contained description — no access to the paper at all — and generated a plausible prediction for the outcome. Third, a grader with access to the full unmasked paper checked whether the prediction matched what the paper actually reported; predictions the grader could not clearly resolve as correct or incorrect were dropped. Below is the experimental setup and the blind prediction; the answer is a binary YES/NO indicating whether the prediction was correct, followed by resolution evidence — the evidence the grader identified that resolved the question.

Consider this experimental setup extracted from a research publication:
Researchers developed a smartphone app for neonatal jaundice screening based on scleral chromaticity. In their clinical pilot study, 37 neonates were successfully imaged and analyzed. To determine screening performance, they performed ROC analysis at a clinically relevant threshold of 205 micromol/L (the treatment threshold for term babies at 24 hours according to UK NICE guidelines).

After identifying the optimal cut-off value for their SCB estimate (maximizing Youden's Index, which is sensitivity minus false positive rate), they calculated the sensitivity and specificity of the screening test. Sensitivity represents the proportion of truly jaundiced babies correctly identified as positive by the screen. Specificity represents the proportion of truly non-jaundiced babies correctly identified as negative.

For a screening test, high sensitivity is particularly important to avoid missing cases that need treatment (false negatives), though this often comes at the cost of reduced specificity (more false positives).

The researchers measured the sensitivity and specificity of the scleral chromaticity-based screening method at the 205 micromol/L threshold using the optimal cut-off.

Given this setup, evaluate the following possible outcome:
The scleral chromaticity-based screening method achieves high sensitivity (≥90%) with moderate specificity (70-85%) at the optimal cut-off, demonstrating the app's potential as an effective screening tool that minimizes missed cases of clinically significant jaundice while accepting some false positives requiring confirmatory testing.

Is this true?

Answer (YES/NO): NO